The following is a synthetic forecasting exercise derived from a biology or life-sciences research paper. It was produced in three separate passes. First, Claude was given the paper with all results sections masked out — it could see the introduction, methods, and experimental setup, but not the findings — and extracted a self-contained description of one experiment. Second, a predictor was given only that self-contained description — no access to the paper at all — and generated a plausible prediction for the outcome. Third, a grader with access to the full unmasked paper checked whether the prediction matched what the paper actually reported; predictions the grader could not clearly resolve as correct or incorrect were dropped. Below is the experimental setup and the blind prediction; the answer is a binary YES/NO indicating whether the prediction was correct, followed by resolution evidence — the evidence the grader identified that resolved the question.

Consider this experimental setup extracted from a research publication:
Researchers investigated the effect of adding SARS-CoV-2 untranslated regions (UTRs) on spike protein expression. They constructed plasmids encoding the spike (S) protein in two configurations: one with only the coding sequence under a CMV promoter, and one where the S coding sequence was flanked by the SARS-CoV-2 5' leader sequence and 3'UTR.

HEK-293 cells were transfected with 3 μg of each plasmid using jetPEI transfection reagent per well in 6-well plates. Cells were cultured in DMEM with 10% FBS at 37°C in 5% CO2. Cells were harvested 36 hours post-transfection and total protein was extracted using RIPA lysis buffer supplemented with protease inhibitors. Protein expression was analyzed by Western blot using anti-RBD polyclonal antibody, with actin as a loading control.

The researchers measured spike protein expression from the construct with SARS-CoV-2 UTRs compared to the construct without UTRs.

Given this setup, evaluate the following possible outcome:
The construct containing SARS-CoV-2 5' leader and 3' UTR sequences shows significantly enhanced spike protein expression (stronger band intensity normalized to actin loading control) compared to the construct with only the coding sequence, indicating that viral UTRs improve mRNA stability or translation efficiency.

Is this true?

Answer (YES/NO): YES